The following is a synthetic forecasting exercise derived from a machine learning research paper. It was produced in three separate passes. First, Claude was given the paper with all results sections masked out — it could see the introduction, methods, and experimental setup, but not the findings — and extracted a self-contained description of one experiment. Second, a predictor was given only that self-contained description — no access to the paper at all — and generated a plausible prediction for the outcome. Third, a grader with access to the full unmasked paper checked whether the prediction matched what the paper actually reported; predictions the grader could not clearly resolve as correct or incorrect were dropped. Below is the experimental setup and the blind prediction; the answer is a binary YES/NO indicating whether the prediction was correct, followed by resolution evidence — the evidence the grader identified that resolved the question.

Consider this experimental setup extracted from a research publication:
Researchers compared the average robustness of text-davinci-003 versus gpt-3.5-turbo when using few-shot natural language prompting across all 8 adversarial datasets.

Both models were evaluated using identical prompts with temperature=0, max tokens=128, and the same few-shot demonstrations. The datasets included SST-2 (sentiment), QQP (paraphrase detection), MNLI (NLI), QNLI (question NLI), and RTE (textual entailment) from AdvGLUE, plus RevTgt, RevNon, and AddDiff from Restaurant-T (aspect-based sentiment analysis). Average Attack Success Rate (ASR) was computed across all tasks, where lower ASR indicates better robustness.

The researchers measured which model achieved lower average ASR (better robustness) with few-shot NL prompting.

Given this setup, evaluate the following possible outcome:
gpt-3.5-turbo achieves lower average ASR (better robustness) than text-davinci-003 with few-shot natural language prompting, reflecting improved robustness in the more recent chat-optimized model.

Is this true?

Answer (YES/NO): NO